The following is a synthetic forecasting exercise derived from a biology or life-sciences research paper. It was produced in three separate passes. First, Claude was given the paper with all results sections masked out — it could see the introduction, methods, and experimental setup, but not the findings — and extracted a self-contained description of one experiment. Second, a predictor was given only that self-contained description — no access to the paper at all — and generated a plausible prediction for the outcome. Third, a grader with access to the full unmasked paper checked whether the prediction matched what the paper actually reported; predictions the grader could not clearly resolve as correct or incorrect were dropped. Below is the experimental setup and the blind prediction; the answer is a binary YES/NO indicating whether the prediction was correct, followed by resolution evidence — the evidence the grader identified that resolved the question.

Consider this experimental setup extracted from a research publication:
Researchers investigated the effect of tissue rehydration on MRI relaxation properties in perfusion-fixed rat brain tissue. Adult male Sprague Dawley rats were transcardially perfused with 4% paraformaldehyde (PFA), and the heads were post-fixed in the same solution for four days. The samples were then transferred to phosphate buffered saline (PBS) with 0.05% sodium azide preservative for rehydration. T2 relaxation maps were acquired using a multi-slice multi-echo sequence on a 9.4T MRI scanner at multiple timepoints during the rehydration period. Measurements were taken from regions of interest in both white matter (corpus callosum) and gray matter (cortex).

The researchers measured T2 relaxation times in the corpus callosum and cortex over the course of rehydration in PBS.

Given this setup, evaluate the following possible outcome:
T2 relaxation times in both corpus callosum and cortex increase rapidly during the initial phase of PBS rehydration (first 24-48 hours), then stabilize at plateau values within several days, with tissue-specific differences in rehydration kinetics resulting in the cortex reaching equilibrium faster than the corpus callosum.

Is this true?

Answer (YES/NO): NO